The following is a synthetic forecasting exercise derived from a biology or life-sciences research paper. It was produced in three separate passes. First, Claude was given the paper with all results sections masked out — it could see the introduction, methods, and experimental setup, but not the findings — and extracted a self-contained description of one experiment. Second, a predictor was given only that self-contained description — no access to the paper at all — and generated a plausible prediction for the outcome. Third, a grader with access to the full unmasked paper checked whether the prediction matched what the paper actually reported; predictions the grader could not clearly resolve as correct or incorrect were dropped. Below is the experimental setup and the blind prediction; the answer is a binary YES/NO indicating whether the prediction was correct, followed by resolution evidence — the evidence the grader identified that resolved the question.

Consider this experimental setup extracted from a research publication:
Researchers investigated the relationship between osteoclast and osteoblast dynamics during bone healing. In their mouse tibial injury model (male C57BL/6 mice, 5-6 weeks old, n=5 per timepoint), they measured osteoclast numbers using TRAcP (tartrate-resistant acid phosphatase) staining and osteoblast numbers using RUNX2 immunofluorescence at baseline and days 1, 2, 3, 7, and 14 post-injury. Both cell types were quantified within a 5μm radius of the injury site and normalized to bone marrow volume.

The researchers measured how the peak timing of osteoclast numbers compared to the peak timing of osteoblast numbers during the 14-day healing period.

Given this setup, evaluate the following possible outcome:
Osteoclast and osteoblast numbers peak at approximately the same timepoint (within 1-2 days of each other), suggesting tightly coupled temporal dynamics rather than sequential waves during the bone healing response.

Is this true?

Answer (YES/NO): NO